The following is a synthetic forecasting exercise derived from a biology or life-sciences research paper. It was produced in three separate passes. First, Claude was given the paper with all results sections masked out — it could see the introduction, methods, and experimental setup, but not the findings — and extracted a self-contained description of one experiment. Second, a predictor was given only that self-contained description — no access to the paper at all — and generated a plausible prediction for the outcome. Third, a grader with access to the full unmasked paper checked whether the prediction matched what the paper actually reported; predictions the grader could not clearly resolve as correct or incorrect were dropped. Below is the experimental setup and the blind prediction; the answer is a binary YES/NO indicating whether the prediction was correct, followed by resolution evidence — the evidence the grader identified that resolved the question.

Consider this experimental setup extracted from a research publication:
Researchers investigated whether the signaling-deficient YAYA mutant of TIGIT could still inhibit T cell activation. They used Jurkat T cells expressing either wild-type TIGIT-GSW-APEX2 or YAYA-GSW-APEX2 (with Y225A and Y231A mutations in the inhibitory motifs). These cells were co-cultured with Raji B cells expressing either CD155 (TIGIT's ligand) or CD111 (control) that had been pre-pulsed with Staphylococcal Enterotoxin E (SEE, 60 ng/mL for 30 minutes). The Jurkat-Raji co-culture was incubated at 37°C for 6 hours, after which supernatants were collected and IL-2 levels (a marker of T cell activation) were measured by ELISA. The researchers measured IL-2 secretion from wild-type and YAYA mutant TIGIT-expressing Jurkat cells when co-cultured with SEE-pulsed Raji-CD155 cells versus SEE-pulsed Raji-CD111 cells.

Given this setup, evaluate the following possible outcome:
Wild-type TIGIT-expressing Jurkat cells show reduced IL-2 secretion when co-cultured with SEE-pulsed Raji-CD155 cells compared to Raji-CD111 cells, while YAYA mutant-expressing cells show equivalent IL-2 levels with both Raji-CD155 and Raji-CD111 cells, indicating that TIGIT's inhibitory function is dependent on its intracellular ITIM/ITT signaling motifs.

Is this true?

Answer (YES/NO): YES